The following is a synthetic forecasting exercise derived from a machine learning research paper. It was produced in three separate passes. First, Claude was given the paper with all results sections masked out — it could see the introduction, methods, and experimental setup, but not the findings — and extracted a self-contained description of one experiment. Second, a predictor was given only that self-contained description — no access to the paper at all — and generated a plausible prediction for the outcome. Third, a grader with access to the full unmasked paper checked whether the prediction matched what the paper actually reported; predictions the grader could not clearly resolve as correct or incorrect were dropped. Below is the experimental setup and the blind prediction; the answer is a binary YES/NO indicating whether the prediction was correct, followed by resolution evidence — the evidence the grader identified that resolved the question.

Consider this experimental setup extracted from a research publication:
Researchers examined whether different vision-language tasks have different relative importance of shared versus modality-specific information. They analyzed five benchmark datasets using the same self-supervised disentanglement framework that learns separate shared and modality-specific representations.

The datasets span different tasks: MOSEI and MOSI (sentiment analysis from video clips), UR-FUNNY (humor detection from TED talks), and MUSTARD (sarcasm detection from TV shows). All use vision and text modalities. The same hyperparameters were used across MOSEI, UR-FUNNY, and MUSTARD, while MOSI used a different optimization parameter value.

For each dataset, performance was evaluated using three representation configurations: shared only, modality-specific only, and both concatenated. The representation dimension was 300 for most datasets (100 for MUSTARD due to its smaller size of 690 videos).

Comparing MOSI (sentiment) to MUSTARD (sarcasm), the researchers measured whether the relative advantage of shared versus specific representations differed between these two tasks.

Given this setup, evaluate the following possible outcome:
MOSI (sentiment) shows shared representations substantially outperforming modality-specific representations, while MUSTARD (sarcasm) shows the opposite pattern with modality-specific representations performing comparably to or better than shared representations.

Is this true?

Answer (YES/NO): YES